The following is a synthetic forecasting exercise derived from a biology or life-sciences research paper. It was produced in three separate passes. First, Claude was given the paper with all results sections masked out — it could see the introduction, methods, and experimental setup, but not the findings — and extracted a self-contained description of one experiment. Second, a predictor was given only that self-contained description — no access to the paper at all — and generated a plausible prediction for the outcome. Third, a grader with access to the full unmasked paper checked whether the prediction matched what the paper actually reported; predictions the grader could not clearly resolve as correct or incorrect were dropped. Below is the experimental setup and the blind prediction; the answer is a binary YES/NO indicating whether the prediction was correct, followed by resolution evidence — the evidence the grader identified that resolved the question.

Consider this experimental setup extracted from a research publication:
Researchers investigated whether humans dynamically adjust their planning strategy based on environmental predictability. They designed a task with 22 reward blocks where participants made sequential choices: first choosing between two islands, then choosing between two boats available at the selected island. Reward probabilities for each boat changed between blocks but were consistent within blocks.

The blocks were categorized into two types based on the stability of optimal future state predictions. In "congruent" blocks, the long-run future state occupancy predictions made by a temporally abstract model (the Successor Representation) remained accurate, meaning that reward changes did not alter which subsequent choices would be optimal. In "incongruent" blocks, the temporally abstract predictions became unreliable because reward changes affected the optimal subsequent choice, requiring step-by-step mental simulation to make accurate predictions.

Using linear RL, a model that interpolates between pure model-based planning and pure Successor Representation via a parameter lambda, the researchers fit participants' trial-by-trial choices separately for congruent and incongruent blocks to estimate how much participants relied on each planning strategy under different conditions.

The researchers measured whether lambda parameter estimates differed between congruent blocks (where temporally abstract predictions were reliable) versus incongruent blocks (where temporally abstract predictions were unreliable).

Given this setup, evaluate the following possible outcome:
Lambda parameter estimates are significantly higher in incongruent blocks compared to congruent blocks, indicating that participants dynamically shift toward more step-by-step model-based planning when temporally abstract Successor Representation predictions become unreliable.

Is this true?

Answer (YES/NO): NO